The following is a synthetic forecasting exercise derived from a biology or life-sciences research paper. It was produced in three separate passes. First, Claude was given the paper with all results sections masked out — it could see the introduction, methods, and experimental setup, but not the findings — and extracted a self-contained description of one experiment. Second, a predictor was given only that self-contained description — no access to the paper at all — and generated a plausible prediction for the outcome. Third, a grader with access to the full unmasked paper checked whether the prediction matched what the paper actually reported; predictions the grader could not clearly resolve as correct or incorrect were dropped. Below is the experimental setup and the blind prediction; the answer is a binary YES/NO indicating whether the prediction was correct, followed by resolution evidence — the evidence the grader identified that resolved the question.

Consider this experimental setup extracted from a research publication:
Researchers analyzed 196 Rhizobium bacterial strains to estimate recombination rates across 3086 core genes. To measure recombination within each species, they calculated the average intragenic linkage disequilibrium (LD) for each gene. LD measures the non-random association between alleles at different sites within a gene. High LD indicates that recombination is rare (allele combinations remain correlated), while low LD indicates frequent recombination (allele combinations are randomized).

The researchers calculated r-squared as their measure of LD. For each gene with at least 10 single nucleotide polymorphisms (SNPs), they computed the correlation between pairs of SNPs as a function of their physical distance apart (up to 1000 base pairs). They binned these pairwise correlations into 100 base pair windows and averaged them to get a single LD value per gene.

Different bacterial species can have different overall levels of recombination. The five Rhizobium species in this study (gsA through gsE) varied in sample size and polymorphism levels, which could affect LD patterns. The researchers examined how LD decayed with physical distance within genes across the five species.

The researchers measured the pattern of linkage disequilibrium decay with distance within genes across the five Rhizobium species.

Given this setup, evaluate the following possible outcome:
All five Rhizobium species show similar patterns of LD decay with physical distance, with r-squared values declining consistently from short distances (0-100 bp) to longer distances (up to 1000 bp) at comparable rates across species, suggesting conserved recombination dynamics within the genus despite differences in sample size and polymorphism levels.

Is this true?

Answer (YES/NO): NO